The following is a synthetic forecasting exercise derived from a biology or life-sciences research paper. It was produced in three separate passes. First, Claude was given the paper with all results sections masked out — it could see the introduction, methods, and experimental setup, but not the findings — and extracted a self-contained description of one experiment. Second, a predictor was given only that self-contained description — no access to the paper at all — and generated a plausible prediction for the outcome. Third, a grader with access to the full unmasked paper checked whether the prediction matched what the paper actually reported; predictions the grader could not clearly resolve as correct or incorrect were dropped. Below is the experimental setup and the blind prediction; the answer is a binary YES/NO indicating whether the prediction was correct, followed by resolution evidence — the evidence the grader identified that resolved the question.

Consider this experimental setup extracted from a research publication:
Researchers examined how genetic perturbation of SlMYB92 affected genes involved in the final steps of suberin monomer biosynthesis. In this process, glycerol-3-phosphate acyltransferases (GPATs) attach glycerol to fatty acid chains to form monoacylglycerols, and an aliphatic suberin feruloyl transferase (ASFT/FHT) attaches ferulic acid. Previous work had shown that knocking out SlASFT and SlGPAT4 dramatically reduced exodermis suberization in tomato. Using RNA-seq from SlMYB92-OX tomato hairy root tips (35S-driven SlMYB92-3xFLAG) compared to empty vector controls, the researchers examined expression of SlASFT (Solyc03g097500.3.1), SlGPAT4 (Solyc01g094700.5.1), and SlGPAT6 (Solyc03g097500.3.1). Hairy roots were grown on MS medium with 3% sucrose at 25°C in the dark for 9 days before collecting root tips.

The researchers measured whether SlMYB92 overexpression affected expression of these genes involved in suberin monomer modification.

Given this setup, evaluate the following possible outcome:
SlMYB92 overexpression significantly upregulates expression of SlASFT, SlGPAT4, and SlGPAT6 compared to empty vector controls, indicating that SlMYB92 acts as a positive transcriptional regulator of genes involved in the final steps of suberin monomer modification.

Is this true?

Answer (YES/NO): YES